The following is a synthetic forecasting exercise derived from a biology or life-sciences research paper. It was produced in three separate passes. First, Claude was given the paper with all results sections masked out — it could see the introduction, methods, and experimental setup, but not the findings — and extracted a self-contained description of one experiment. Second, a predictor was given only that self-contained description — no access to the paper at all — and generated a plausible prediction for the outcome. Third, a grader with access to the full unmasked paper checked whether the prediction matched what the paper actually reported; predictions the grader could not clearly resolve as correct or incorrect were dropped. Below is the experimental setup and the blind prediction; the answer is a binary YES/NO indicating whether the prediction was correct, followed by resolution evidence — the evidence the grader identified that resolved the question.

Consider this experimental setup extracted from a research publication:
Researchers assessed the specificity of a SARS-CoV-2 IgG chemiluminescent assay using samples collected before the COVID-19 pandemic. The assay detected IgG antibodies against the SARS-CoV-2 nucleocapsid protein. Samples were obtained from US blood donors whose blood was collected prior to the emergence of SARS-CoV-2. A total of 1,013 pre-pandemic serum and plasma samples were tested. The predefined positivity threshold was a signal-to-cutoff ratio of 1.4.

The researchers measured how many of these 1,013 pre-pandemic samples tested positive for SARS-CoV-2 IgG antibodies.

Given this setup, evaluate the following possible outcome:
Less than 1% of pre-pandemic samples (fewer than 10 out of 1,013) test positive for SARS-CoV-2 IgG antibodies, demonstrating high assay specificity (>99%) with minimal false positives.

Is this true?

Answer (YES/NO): YES